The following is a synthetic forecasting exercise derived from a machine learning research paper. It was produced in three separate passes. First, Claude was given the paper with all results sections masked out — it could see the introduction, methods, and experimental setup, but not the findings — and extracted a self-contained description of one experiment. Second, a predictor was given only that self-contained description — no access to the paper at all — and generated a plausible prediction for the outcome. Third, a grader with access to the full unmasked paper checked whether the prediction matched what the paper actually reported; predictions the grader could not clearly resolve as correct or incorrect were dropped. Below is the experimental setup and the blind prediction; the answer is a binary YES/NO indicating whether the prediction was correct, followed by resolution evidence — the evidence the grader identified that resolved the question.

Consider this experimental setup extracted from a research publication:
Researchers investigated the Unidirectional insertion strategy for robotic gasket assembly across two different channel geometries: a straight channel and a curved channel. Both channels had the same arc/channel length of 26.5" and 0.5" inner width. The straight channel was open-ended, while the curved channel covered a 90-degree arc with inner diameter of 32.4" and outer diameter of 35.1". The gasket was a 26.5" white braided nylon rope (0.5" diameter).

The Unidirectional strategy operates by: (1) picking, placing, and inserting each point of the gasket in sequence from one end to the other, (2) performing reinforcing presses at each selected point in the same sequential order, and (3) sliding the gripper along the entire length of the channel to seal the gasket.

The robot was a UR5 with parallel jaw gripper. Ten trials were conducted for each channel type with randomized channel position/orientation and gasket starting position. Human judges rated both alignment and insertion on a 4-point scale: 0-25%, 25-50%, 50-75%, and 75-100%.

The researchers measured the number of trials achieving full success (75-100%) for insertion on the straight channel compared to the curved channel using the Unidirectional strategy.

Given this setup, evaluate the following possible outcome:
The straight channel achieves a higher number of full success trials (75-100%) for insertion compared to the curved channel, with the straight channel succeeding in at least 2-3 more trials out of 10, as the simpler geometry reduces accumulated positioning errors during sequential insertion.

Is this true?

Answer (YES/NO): NO